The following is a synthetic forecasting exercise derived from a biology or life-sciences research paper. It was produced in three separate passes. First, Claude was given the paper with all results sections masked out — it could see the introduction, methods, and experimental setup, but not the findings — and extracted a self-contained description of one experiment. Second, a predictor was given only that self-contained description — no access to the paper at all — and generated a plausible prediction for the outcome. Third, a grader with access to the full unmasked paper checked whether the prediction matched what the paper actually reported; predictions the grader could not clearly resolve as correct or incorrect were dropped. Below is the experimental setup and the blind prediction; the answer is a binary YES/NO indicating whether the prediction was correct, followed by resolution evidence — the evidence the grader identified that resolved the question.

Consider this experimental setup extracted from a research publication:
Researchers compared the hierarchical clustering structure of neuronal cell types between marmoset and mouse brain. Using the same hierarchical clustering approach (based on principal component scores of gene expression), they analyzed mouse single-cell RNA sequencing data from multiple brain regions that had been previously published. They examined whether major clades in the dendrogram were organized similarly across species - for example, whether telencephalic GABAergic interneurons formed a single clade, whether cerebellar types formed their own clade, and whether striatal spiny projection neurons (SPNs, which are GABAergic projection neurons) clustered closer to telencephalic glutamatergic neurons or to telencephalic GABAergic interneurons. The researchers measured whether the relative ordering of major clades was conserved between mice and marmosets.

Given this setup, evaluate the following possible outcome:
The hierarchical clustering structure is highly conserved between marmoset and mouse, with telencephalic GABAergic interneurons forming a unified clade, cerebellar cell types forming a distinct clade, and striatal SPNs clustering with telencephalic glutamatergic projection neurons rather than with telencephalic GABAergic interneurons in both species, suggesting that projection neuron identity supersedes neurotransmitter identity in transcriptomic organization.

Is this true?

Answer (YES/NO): YES